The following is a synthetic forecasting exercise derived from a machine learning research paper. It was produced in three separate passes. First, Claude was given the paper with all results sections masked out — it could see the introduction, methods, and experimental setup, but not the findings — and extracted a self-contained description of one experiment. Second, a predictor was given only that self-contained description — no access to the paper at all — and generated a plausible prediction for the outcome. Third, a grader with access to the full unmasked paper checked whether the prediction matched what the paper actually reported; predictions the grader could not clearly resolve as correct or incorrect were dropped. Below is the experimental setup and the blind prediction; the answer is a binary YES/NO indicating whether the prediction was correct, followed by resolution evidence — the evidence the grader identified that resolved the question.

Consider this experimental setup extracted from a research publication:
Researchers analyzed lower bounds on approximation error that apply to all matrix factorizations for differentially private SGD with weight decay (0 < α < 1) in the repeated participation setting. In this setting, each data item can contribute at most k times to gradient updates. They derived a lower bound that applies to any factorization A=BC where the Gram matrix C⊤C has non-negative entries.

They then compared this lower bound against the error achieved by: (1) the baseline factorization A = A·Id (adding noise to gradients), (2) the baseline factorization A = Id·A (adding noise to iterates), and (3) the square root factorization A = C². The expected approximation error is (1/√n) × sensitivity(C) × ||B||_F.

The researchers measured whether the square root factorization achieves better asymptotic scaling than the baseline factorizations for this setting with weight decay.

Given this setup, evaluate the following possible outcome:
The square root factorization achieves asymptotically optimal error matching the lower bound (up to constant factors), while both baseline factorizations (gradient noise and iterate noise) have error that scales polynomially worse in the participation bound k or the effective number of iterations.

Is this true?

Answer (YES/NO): NO